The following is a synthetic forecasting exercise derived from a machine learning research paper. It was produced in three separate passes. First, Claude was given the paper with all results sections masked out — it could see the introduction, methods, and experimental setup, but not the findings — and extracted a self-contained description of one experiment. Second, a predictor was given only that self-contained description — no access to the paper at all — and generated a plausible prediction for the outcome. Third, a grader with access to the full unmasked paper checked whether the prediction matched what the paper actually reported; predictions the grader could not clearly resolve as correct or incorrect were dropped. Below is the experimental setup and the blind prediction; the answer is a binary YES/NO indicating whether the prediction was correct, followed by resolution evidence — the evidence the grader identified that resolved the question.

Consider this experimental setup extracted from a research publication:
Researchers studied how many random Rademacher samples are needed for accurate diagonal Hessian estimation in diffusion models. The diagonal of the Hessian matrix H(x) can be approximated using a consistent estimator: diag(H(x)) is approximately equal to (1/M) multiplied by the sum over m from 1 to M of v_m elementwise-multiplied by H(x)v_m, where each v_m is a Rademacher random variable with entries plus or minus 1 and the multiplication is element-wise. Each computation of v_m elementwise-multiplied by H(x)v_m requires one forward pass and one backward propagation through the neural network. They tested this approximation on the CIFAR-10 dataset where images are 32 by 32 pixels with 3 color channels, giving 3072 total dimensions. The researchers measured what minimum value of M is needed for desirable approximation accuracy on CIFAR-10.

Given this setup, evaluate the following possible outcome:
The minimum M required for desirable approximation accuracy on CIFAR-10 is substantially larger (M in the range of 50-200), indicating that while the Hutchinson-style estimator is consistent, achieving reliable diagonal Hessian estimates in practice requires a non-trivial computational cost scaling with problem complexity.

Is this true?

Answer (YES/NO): YES